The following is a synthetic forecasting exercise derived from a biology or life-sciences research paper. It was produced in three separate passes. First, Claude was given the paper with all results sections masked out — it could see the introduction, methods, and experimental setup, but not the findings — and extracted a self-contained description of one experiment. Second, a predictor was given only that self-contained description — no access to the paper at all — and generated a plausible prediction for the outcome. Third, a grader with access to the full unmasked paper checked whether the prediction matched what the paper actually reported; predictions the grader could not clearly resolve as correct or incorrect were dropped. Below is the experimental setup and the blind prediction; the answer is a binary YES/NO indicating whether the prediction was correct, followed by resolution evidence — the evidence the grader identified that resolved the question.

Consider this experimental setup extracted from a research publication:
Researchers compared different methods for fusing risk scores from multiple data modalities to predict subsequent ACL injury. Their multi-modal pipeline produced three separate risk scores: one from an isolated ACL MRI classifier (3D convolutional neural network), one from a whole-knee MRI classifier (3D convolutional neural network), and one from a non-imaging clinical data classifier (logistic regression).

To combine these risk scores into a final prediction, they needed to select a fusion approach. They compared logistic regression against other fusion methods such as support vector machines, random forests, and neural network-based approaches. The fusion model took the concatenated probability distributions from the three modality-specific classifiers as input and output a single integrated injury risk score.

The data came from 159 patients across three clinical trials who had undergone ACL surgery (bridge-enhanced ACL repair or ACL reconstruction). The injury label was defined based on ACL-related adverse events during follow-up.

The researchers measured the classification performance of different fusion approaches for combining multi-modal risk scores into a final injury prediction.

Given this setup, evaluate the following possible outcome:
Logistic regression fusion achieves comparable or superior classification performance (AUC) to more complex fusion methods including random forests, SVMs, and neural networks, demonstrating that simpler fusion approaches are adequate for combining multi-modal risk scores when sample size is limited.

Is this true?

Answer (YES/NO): YES